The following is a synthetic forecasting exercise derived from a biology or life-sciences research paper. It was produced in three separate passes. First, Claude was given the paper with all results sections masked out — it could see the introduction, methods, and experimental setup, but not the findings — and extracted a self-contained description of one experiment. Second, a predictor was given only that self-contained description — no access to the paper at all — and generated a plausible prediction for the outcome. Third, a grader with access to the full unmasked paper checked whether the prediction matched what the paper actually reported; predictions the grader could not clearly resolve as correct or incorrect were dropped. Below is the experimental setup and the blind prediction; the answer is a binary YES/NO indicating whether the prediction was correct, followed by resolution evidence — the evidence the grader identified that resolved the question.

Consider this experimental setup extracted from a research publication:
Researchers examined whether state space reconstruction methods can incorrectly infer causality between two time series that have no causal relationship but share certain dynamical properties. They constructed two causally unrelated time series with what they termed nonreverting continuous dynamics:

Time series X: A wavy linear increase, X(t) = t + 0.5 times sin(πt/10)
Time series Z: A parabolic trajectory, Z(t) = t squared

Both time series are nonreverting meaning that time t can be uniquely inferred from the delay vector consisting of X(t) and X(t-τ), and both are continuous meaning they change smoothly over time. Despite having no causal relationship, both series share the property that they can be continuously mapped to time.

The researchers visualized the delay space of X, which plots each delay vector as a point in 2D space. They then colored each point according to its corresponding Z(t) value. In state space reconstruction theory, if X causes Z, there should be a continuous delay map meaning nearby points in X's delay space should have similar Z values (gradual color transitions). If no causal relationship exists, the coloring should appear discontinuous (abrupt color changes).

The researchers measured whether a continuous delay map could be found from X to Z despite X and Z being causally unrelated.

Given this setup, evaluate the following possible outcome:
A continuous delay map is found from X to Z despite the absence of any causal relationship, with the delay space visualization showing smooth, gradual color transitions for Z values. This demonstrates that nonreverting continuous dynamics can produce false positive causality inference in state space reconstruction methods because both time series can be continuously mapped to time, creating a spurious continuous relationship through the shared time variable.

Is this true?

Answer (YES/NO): YES